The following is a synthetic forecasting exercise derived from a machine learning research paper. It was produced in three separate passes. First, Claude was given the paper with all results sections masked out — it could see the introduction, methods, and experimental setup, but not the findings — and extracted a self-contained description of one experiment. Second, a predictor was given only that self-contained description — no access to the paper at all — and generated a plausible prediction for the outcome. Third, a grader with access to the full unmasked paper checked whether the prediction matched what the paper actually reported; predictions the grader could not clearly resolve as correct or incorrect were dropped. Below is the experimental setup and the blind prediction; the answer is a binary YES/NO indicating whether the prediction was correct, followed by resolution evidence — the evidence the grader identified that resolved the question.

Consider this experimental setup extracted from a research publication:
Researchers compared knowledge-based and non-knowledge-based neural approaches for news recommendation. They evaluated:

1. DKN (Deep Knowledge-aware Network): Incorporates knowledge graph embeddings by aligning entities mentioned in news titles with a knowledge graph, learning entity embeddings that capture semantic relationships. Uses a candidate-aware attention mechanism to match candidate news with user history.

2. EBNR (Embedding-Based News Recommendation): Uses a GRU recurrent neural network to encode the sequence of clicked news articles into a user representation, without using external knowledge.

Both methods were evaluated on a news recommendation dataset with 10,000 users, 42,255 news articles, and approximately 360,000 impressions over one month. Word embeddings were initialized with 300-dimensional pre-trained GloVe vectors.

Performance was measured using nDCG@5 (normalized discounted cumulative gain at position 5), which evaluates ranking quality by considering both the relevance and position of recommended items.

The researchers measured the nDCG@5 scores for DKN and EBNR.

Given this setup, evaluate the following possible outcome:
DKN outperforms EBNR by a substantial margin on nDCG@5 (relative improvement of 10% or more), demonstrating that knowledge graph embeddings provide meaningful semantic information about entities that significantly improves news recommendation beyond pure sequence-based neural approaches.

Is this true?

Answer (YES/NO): NO